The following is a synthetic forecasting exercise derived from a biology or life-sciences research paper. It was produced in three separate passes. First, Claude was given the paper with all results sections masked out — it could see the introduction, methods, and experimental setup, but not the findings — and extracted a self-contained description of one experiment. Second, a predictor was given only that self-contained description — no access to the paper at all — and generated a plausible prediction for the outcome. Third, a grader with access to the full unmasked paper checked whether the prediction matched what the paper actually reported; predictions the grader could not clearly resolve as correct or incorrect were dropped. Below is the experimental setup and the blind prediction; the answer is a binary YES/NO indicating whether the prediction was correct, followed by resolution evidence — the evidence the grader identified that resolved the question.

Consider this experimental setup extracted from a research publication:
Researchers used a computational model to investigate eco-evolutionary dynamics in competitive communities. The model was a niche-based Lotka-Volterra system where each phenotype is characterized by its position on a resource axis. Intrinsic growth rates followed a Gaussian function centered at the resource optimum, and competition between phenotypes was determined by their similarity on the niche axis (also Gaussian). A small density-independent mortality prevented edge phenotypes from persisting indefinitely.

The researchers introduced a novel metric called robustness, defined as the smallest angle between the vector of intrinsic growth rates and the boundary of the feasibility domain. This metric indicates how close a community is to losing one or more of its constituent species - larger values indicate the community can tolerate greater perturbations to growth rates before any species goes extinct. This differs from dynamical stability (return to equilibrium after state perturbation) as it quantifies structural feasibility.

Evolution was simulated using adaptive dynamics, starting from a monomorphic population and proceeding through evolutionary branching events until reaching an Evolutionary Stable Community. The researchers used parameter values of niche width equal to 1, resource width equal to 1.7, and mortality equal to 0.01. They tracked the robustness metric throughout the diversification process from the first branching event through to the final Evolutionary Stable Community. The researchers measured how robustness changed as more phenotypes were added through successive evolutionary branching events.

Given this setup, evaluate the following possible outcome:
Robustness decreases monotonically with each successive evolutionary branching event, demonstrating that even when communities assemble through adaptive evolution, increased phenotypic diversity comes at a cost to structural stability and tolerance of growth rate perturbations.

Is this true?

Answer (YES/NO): NO